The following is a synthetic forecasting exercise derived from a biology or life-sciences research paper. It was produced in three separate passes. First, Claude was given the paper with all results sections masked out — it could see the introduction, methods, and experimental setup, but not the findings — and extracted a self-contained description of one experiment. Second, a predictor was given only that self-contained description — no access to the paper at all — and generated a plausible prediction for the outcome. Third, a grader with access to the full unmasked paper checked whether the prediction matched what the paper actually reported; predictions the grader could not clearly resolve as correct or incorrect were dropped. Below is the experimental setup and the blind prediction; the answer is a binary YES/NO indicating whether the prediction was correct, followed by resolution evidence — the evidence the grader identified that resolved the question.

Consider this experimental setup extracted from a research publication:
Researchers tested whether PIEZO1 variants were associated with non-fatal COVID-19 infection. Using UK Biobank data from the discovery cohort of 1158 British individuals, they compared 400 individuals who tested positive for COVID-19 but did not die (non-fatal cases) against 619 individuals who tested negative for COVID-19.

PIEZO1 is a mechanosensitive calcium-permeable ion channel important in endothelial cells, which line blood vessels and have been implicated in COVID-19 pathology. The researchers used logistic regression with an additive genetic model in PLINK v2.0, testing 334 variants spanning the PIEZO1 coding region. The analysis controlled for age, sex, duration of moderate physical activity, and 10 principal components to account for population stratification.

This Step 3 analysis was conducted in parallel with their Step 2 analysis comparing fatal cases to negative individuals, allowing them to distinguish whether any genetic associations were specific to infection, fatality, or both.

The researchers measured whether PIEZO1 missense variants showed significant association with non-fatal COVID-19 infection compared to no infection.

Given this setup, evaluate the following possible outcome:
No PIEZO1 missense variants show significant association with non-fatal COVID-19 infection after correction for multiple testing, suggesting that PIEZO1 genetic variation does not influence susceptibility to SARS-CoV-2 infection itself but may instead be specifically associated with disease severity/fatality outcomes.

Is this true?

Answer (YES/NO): YES